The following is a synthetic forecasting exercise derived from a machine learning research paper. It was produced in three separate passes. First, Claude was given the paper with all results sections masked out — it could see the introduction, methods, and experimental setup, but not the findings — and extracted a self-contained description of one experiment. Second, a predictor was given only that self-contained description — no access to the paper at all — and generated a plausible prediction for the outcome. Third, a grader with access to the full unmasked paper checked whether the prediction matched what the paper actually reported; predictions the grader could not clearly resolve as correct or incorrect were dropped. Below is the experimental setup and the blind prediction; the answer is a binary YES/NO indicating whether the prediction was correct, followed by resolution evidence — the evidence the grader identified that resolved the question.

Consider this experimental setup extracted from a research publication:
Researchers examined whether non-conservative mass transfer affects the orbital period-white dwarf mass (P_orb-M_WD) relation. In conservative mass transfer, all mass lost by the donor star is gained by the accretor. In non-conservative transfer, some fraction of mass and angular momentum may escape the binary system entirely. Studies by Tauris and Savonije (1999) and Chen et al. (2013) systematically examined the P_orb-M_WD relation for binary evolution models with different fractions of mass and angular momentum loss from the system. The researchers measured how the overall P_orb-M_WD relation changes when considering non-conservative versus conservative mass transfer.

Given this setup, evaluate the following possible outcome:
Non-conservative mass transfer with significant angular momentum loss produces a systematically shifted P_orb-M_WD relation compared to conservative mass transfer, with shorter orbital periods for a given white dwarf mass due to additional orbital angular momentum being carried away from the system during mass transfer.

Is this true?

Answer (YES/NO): NO